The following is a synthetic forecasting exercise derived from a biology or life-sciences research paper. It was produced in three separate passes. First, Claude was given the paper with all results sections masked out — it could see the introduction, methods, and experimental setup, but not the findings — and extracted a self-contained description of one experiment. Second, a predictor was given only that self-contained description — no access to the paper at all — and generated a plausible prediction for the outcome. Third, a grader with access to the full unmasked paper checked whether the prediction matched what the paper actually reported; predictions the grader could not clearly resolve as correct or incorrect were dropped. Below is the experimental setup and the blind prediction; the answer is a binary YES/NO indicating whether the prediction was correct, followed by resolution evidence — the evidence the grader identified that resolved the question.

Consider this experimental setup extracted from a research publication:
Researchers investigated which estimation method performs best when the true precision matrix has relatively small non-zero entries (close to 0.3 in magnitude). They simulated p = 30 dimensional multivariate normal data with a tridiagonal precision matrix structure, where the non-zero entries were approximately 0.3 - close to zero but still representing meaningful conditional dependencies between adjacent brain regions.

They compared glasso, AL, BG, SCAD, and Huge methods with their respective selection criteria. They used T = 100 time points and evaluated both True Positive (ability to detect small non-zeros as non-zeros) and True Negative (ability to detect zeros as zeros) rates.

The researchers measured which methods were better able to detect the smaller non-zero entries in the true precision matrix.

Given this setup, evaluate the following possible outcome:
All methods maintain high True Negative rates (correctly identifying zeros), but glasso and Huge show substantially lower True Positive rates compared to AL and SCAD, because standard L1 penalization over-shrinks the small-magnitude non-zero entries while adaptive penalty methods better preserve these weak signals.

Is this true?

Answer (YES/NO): NO